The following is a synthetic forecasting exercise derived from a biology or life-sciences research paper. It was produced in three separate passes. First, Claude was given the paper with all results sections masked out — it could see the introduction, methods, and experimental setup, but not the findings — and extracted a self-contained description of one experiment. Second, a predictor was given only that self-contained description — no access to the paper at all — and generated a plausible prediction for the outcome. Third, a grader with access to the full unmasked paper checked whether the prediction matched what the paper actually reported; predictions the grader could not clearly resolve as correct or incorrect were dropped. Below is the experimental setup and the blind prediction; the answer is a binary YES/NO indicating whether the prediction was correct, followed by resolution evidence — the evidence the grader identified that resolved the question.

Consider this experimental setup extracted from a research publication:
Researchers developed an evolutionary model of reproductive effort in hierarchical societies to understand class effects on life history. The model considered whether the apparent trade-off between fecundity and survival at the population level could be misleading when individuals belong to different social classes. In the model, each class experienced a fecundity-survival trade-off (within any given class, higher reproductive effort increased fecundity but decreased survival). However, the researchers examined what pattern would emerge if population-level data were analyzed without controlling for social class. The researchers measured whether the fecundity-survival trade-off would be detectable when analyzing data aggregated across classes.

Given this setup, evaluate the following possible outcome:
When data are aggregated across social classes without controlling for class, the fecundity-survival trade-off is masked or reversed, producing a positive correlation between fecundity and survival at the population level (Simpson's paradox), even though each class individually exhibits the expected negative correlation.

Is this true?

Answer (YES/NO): YES